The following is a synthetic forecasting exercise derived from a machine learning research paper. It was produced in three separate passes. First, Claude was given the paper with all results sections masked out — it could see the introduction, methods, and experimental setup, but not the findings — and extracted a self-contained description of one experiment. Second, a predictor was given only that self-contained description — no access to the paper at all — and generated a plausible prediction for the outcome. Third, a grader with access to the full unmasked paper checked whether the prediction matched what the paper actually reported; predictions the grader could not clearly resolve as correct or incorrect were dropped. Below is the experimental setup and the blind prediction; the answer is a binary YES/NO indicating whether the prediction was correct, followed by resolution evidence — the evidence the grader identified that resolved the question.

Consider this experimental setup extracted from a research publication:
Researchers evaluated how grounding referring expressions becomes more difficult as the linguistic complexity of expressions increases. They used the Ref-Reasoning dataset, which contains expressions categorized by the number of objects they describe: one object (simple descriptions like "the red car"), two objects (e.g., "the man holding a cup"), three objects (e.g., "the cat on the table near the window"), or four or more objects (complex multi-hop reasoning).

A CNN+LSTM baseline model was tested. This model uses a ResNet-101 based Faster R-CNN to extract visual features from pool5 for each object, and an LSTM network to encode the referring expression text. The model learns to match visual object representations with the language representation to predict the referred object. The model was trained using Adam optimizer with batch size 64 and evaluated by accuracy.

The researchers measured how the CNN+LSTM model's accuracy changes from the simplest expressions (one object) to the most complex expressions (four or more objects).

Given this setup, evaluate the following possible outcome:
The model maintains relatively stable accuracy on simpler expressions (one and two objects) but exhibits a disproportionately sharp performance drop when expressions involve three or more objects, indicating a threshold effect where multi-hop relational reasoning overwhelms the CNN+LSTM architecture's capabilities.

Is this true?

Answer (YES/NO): NO